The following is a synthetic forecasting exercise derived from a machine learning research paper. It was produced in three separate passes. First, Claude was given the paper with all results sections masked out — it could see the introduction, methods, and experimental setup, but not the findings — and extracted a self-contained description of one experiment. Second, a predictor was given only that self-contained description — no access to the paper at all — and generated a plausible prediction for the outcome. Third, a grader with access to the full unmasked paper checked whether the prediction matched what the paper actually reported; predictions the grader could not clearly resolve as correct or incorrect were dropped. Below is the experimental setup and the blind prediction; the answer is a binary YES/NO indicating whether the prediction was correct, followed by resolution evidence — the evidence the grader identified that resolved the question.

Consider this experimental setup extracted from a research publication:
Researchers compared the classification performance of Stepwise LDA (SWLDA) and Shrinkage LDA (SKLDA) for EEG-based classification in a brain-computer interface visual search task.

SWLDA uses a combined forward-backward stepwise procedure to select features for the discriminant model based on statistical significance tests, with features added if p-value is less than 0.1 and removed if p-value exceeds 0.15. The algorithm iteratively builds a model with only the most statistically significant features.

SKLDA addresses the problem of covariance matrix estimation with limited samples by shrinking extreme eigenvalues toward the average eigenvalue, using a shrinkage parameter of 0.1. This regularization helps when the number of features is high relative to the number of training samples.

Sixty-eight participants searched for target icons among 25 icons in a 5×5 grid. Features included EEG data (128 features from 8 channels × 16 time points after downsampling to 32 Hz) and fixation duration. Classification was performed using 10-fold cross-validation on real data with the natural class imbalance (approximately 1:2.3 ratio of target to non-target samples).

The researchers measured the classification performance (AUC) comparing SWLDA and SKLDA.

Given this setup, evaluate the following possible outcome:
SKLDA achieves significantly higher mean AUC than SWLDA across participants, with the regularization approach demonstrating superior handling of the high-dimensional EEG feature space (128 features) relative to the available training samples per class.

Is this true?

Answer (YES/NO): NO